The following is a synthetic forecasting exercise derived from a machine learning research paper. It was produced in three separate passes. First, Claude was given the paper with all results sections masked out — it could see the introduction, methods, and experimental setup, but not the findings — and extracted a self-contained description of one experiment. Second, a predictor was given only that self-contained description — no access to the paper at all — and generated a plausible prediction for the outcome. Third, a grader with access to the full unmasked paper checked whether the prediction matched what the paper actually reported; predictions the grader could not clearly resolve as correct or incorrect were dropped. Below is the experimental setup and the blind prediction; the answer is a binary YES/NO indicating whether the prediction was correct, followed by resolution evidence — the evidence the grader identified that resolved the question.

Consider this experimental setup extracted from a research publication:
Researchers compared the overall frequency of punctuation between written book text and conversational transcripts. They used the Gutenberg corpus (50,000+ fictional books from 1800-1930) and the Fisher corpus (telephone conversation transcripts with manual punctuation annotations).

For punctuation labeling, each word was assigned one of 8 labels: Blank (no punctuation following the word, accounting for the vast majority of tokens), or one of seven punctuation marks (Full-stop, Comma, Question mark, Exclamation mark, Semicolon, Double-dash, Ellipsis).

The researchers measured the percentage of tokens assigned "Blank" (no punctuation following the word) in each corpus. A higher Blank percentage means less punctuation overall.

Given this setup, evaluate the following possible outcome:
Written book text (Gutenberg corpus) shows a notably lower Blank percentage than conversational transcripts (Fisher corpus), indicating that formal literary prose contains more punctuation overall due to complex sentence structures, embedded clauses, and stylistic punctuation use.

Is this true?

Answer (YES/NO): NO